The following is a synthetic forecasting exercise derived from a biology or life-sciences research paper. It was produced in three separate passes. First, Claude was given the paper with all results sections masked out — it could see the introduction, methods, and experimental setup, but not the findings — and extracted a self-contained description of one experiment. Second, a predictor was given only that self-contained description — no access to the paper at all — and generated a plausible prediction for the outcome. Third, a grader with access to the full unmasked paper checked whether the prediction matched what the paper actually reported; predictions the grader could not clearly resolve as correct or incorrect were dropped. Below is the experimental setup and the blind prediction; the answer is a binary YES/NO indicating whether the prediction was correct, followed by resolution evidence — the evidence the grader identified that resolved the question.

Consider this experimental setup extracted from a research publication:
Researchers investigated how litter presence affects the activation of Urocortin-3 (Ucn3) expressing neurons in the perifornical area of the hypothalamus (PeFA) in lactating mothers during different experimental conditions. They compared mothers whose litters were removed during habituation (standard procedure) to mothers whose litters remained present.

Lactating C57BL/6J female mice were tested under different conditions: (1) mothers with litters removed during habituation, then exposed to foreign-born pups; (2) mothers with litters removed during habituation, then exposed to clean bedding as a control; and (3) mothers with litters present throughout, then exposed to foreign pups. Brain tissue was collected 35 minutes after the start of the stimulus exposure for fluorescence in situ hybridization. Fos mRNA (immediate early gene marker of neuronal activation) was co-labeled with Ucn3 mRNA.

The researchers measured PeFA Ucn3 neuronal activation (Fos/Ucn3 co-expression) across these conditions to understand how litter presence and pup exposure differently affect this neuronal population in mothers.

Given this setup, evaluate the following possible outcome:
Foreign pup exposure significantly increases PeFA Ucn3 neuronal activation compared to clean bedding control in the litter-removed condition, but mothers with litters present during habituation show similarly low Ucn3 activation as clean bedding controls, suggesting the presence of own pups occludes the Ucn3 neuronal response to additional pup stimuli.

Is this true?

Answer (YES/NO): NO